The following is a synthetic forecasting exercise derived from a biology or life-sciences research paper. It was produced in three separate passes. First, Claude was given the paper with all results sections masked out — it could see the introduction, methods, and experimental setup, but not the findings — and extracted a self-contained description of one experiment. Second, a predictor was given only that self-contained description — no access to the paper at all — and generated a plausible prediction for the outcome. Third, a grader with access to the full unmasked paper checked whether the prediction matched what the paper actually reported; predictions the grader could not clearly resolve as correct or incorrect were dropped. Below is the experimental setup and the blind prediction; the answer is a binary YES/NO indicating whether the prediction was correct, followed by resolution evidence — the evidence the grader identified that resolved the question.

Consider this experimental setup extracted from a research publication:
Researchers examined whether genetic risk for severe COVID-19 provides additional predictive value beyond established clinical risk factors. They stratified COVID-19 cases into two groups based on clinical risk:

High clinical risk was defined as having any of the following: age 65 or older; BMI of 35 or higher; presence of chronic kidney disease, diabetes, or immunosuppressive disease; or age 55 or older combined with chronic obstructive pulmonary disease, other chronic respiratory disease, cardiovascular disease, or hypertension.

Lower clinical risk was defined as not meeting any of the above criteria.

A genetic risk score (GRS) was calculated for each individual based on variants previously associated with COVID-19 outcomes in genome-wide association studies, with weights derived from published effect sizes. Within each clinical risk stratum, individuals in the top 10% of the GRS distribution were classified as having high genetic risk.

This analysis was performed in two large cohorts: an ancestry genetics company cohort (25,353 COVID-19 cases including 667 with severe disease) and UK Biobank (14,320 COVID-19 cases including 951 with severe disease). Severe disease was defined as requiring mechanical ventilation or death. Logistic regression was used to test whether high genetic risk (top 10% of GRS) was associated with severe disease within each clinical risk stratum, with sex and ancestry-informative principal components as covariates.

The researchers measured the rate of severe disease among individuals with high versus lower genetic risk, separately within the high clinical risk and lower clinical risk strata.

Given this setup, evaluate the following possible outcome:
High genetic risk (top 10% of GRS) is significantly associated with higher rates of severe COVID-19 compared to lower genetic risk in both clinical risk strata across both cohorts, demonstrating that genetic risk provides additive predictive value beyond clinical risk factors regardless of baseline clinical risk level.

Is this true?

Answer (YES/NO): YES